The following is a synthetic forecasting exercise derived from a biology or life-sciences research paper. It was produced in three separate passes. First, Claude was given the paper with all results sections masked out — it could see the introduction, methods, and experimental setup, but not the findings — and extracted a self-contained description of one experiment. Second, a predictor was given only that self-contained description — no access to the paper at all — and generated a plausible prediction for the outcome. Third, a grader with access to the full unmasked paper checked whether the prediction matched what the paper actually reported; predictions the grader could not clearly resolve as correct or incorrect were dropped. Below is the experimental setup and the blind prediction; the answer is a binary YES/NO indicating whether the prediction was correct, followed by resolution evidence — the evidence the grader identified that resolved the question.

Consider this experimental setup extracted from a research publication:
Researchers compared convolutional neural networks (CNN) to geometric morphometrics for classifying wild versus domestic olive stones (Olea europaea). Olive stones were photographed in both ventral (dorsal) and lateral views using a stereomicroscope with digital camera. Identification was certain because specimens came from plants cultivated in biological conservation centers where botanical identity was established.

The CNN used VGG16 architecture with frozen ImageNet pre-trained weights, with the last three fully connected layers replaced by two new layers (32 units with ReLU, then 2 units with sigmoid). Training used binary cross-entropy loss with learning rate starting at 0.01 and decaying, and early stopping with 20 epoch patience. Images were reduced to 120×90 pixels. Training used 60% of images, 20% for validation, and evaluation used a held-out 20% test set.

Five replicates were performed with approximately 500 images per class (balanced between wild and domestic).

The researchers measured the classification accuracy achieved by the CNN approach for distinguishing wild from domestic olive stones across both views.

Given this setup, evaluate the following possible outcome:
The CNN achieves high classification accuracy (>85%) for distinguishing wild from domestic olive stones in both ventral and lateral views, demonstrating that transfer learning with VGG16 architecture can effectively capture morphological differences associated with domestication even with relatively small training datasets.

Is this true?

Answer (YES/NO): YES